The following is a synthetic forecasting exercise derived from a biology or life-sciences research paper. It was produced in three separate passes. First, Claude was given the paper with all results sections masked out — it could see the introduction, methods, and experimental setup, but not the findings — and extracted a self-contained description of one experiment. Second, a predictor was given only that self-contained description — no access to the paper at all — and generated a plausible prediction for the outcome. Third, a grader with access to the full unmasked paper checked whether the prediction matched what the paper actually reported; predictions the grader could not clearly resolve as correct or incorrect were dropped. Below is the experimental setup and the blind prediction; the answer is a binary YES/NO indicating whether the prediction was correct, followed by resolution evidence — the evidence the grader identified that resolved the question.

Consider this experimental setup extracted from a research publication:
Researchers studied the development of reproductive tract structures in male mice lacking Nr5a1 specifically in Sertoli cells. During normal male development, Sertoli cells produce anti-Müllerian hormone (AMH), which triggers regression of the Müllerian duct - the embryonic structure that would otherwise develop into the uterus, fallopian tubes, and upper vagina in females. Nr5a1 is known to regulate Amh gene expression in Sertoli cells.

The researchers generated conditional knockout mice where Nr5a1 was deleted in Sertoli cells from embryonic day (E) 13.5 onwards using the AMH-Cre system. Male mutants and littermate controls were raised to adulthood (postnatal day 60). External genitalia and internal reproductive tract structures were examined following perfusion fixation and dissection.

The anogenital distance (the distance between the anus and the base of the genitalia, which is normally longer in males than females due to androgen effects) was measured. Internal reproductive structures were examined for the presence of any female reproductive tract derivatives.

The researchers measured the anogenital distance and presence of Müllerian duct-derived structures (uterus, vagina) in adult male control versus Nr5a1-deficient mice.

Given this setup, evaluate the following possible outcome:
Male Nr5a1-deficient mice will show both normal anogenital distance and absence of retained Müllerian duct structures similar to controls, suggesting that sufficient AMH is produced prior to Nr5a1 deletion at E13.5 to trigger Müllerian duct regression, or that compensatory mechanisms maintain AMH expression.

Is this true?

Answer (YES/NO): NO